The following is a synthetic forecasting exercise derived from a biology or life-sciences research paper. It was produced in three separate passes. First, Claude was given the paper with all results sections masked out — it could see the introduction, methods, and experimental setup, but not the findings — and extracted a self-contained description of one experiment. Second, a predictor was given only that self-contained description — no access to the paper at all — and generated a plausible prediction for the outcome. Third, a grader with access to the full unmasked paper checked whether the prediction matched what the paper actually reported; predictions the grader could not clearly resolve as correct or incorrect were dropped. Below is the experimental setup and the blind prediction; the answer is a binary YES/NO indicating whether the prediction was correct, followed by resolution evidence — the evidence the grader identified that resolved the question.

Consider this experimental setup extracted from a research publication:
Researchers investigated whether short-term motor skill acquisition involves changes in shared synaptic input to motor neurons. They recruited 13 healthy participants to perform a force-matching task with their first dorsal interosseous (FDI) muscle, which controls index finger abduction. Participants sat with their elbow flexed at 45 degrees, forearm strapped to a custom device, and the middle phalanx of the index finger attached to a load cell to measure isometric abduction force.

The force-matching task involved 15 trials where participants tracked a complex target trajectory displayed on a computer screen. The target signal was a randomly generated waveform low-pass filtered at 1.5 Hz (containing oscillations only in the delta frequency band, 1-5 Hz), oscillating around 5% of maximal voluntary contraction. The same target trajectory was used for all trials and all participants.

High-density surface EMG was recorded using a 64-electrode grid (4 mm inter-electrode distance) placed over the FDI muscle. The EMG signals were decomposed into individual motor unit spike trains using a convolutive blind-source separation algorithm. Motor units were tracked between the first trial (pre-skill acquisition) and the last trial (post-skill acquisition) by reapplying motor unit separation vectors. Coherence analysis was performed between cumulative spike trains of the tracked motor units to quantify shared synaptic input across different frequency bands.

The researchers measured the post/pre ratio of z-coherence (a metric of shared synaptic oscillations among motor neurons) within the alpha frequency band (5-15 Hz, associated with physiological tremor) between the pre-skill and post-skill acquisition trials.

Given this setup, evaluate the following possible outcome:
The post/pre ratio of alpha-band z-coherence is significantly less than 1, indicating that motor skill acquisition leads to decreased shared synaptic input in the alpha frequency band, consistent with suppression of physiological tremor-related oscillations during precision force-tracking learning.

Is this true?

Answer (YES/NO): YES